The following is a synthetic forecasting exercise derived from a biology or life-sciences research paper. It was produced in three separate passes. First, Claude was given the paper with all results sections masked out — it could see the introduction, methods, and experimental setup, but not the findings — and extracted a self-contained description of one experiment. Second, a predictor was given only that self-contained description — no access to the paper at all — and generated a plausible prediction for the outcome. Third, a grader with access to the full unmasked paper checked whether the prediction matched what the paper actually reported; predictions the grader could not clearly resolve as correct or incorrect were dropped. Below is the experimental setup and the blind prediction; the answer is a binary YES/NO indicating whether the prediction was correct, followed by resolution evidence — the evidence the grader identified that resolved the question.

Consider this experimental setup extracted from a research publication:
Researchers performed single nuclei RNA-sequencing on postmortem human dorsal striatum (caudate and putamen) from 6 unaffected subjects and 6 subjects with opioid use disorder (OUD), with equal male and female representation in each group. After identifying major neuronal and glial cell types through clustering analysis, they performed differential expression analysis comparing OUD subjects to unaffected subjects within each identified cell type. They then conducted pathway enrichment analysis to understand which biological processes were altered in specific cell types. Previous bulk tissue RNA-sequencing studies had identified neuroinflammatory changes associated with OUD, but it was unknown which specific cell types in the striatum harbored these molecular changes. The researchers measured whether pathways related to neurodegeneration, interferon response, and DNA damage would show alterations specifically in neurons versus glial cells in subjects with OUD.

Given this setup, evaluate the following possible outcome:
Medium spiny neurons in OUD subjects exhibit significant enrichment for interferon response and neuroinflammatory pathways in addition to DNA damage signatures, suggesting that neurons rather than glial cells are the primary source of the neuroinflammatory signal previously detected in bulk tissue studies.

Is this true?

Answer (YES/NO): NO